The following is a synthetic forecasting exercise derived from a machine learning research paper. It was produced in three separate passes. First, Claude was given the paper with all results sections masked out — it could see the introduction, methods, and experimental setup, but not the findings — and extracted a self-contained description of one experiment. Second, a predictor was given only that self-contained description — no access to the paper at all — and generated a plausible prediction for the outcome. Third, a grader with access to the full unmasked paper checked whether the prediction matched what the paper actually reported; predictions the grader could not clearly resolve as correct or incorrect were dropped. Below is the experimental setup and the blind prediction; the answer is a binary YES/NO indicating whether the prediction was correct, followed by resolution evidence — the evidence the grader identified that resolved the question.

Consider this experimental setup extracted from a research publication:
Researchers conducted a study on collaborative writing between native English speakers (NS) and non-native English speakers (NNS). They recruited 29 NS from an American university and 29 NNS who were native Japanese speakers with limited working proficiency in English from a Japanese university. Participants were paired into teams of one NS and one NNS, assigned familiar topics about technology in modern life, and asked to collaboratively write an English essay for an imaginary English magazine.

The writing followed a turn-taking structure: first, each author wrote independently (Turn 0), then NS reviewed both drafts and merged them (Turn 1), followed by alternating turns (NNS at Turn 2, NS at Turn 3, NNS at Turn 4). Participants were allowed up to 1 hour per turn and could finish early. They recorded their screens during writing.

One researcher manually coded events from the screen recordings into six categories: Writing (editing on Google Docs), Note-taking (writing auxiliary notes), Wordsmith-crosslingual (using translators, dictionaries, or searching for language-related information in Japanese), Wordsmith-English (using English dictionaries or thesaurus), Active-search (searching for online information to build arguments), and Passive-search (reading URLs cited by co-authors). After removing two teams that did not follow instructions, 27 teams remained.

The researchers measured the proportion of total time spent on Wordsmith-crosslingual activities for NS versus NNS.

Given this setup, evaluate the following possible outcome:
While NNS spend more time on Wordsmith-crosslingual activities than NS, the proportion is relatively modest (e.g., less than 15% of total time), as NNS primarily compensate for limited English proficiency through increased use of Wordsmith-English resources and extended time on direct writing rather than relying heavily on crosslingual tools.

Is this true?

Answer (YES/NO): NO